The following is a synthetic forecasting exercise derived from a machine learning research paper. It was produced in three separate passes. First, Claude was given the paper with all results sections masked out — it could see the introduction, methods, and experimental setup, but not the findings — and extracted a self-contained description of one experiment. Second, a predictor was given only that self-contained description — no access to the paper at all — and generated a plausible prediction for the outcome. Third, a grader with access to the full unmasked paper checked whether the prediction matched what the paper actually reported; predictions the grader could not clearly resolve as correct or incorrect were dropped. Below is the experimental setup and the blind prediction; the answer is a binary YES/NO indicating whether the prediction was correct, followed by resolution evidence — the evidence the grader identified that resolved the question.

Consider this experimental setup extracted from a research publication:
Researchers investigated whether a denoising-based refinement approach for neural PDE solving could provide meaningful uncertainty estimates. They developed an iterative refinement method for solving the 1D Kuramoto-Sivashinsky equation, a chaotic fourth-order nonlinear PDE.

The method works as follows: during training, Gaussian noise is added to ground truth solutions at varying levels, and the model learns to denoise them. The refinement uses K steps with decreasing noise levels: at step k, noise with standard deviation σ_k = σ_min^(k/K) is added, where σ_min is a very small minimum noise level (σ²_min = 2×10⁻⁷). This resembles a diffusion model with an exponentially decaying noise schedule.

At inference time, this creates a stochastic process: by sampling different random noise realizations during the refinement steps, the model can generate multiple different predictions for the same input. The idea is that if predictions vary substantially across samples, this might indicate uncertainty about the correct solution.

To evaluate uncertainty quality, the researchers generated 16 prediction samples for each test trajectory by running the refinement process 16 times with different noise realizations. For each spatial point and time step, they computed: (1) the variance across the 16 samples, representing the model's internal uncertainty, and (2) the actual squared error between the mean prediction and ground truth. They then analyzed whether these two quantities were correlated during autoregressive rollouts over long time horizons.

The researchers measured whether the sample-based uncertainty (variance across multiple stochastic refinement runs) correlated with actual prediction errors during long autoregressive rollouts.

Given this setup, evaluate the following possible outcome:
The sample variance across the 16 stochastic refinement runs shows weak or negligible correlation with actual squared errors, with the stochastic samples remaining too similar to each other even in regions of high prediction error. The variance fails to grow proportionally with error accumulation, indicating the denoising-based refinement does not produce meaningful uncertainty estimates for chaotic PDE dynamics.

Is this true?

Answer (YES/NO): NO